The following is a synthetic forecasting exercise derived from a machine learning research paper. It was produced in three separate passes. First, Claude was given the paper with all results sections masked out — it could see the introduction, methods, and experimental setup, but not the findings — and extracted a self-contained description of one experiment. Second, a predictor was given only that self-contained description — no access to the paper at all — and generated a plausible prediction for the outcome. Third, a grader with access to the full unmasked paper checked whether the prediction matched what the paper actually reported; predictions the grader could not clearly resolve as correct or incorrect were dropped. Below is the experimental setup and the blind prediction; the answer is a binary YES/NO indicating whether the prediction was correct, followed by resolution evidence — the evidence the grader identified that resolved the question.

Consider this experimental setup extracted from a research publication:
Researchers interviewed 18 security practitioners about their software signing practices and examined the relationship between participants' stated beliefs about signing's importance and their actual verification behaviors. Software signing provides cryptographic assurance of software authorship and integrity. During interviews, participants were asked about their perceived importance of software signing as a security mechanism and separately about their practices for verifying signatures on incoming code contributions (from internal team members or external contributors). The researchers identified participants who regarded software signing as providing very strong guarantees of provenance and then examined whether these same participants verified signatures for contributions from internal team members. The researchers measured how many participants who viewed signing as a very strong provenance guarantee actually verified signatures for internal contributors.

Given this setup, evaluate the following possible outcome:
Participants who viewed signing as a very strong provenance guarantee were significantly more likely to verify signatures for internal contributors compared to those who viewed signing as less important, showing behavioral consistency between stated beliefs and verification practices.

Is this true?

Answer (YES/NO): NO